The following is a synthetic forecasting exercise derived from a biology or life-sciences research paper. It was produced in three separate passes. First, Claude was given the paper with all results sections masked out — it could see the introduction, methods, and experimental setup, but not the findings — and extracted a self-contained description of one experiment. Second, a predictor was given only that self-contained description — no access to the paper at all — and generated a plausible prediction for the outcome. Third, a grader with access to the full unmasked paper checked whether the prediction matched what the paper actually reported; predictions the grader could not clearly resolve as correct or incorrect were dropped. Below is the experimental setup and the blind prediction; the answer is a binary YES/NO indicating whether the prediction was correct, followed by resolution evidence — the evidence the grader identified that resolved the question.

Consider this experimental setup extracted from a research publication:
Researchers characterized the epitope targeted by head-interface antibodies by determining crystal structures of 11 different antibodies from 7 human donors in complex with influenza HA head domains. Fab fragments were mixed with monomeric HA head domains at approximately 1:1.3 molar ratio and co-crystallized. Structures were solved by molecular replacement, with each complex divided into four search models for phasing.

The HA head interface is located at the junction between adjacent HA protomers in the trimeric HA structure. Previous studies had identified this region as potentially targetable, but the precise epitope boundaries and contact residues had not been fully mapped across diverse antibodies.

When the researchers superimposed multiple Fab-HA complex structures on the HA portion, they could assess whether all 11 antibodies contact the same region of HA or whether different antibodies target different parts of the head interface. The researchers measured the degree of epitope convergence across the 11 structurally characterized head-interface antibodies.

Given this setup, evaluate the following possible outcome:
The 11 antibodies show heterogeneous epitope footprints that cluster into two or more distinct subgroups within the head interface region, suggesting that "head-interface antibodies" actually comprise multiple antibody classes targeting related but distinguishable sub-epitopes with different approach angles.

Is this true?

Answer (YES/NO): NO